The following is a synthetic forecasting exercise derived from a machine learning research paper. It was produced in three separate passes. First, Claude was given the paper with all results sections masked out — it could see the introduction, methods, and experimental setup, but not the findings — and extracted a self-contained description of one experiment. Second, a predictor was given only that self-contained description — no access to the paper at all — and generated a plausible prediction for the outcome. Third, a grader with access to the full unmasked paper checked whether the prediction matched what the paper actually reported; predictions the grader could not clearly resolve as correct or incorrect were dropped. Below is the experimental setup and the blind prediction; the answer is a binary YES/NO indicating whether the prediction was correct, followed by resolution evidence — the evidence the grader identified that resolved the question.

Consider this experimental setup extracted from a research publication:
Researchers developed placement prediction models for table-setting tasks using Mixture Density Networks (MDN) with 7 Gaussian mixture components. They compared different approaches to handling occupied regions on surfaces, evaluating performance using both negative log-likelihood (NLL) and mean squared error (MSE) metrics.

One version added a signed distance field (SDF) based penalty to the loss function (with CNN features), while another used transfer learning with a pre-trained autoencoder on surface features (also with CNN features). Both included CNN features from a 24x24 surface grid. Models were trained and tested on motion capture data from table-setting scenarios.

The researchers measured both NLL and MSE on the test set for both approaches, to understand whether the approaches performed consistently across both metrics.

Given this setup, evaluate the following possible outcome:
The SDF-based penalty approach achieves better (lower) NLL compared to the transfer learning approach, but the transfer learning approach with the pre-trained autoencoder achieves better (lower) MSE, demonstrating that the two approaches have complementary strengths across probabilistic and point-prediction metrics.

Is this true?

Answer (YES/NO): NO